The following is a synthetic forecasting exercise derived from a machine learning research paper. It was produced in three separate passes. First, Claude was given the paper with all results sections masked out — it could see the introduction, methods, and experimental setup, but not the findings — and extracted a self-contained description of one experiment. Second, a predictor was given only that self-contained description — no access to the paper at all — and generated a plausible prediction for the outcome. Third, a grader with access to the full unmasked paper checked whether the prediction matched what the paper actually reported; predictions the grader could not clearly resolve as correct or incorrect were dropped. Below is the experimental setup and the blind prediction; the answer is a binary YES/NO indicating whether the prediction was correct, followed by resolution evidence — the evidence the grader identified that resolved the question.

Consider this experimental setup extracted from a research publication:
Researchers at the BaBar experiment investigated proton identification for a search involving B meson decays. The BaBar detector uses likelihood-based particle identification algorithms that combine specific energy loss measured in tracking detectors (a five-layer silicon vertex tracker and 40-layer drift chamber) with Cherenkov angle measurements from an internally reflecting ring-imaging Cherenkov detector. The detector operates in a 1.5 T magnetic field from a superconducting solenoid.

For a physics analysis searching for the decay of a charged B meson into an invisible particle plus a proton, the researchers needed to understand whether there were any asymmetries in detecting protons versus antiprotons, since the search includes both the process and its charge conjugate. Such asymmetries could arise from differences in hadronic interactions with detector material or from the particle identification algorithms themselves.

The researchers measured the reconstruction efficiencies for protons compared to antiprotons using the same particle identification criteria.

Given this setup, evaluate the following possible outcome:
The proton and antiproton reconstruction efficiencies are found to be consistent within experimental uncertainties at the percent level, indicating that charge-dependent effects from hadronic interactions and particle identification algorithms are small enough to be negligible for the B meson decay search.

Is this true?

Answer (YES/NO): YES